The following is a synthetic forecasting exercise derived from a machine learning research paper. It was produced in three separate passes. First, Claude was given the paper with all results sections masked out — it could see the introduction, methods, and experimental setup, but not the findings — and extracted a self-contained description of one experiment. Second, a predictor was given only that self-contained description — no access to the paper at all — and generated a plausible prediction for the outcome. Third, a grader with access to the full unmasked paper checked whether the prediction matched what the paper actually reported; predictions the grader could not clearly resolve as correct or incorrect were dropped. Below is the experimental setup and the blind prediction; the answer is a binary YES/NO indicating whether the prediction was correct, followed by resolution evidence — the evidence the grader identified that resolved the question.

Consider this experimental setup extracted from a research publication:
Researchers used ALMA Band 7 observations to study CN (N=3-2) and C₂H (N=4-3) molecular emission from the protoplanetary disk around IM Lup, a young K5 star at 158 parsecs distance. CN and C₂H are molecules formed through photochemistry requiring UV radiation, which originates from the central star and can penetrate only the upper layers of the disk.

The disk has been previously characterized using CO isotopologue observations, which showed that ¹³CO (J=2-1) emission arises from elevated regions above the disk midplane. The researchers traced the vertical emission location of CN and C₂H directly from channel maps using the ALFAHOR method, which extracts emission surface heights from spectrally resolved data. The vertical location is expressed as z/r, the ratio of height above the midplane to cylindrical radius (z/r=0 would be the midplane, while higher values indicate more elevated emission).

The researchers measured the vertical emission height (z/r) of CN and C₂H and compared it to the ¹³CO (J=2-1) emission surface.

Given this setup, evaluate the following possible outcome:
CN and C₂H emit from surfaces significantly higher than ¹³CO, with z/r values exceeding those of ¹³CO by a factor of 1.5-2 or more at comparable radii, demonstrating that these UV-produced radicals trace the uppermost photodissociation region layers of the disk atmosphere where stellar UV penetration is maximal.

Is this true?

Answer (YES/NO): NO